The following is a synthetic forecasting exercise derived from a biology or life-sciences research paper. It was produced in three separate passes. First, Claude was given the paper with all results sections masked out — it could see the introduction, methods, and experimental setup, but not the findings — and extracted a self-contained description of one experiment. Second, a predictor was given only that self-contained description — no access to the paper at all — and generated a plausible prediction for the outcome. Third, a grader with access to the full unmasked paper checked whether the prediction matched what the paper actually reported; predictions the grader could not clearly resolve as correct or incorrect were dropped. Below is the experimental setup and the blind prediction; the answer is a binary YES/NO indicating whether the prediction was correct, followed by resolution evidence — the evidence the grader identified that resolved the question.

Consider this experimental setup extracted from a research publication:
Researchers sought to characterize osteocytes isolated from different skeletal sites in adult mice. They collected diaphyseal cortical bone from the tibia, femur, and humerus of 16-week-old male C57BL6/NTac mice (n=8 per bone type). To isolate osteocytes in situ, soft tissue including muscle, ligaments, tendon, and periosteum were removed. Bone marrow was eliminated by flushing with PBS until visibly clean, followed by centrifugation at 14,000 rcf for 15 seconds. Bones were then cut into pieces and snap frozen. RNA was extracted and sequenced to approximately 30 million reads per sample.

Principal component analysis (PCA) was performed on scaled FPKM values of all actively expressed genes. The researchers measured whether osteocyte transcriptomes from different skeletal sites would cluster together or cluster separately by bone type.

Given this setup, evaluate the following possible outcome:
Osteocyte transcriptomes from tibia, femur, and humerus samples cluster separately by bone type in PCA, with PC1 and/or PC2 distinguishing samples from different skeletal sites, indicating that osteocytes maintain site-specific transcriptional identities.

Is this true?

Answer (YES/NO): NO